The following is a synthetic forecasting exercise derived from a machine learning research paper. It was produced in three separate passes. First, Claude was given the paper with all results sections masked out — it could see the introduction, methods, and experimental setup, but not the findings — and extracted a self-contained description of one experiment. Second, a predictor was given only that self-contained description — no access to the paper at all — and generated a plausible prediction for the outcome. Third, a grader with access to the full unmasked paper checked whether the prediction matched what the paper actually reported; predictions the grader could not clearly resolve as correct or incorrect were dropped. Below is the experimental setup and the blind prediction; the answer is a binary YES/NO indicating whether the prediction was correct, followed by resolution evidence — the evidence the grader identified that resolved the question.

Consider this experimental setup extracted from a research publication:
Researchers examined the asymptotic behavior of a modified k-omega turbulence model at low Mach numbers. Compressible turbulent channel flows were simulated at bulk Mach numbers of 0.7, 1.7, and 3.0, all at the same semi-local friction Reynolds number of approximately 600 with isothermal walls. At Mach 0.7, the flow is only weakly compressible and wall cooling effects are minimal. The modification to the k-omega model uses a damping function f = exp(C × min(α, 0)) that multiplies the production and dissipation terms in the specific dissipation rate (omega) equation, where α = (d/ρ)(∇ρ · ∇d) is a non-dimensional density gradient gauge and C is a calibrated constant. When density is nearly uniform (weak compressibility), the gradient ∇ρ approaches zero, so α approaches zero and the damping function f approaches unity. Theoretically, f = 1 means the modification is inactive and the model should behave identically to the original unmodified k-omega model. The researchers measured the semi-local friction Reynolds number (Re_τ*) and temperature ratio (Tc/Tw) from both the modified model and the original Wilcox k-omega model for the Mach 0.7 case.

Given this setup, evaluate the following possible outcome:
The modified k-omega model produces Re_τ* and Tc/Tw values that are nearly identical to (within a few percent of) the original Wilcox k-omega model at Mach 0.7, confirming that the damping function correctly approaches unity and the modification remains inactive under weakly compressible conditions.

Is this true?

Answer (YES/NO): YES